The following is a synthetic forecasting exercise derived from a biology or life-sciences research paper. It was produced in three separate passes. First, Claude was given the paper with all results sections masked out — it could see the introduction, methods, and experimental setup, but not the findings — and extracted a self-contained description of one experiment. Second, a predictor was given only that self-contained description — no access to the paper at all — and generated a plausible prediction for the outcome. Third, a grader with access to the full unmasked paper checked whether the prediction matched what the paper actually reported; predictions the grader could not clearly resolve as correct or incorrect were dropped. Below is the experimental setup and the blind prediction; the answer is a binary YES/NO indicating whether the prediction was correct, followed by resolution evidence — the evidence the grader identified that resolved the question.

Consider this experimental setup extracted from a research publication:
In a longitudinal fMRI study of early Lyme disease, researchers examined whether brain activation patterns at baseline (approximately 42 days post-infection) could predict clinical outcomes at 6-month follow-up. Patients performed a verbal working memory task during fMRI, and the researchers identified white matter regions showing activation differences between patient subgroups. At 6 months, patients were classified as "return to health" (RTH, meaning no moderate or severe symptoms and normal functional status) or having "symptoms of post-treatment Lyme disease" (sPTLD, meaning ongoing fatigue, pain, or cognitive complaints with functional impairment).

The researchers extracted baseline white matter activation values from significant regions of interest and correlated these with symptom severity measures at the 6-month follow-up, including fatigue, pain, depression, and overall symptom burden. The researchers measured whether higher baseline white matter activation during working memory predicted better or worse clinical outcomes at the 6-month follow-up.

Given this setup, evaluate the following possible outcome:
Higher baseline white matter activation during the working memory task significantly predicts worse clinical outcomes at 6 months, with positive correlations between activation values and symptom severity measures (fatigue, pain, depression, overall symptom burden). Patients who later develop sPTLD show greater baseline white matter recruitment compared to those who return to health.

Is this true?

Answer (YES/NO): NO